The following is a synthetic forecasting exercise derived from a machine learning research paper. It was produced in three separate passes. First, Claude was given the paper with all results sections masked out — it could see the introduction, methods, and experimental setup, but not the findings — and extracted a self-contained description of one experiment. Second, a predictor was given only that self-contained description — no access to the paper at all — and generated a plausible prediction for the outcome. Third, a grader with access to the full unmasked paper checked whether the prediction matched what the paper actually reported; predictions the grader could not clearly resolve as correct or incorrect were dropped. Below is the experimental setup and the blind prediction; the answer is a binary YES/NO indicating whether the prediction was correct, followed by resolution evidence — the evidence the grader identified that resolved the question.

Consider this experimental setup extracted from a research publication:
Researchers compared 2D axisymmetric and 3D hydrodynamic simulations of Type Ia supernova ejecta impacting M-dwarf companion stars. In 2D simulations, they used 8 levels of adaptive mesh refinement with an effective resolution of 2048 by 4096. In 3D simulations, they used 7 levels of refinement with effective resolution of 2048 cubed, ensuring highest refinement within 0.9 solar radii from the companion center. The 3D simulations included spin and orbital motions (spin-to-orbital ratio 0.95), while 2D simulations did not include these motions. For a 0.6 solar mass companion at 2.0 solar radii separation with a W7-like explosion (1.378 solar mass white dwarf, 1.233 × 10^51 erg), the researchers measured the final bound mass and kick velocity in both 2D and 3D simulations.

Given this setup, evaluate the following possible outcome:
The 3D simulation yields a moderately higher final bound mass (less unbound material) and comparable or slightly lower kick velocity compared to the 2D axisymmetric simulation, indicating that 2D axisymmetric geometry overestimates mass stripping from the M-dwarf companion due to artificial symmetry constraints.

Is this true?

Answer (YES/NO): NO